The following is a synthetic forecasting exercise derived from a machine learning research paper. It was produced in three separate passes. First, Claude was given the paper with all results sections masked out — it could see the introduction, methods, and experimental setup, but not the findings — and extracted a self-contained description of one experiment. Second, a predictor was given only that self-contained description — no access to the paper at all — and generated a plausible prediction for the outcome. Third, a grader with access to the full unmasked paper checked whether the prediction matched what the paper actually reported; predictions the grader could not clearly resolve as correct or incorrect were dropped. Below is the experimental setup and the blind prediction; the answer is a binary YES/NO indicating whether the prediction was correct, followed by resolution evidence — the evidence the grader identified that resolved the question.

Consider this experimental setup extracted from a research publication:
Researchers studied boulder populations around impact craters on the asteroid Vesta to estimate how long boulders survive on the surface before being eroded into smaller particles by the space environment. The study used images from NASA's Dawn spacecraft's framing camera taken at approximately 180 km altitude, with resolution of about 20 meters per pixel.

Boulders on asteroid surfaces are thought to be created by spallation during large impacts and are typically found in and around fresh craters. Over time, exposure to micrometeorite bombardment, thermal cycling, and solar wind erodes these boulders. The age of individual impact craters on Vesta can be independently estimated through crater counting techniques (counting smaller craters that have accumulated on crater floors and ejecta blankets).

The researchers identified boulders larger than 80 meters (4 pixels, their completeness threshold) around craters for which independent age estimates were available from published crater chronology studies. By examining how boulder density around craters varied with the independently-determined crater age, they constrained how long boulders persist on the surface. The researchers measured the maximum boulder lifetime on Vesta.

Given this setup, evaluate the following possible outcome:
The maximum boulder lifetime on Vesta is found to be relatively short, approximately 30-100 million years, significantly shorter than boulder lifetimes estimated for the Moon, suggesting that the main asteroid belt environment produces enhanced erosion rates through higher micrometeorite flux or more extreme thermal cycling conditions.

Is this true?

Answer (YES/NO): NO